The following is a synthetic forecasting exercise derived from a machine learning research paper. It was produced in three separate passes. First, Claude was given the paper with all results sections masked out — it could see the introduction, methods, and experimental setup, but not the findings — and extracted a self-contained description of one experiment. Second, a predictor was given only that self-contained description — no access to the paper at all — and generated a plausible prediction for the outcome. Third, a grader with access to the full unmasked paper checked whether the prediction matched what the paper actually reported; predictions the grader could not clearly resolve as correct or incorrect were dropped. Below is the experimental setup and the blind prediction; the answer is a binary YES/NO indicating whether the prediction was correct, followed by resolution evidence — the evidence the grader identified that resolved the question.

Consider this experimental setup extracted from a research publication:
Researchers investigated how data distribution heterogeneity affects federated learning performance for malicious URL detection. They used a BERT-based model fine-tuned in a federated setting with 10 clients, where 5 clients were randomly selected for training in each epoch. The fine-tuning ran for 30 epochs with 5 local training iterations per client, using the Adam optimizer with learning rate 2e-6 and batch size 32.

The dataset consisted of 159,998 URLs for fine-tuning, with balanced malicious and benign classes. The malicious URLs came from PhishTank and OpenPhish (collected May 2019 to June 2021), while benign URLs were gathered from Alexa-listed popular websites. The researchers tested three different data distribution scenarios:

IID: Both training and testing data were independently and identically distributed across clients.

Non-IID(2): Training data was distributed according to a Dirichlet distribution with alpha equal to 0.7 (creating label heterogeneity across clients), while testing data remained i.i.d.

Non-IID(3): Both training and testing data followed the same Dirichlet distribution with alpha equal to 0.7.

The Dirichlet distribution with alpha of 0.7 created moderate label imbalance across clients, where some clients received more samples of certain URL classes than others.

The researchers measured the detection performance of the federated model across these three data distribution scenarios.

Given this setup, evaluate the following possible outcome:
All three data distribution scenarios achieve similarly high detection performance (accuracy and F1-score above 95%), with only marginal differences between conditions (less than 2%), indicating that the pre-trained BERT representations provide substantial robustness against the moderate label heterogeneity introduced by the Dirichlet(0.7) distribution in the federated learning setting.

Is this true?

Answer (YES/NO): NO